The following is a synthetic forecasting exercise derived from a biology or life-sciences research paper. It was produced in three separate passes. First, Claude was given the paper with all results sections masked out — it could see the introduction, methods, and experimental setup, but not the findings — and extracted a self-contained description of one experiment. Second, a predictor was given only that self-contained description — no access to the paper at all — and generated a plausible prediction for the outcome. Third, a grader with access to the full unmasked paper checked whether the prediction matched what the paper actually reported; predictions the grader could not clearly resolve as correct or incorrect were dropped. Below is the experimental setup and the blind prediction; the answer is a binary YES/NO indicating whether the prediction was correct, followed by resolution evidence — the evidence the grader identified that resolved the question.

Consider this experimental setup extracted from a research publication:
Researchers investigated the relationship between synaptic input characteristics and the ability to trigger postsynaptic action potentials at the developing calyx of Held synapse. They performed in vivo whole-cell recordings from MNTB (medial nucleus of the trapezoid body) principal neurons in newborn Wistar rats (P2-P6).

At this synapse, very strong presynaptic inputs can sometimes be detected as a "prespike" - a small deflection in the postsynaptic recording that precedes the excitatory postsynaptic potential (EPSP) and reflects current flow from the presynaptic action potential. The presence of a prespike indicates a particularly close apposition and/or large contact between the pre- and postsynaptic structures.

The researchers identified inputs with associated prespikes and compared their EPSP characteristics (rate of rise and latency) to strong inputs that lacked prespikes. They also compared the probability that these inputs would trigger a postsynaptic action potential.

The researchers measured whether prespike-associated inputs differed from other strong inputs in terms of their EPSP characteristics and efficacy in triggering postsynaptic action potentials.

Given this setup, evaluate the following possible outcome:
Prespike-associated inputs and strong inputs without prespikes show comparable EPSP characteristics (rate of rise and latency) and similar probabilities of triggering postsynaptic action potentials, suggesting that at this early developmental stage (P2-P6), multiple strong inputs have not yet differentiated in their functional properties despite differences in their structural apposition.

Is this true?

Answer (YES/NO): NO